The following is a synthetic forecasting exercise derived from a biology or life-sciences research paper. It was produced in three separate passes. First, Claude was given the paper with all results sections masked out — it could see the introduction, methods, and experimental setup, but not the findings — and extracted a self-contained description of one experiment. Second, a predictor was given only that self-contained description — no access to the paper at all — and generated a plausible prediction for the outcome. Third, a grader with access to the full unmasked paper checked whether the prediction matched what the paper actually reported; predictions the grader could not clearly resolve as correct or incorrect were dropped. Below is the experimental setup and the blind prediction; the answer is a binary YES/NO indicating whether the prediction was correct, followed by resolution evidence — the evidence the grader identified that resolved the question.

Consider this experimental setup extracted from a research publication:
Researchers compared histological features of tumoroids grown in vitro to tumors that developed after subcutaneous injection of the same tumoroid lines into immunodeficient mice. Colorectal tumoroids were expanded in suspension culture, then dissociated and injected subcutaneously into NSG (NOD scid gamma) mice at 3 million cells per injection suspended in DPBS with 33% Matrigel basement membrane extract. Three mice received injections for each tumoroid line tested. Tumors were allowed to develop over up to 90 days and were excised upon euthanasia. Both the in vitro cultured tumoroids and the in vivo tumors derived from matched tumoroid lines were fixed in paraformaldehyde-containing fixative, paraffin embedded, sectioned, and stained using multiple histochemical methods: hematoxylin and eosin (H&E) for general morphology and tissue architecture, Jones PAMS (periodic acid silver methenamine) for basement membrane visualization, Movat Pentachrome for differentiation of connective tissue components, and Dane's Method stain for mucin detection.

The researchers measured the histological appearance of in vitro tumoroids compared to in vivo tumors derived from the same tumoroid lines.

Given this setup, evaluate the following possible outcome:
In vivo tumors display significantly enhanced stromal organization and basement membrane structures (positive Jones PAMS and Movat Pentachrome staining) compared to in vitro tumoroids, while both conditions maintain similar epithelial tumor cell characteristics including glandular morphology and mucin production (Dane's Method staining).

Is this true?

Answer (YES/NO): NO